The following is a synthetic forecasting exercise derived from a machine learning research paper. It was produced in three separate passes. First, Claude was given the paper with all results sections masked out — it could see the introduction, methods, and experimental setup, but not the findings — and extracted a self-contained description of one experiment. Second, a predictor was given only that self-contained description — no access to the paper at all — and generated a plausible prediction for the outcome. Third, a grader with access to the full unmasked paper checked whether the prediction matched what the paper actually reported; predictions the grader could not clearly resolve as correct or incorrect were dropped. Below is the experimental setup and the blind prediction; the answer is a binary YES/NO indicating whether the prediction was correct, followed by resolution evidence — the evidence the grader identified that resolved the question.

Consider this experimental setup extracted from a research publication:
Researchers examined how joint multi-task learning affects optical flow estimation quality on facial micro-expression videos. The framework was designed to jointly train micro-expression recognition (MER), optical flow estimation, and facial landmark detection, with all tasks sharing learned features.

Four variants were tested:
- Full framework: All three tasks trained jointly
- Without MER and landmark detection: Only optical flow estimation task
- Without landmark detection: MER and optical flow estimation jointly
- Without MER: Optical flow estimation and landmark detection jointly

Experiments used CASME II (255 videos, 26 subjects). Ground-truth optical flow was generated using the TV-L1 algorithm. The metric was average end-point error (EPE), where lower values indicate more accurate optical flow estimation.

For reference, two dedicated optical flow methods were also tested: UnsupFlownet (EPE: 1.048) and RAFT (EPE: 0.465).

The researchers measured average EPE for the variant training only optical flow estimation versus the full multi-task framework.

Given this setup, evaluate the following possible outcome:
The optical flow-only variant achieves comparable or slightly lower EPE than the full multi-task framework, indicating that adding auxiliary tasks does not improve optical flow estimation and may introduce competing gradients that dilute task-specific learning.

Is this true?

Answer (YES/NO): NO